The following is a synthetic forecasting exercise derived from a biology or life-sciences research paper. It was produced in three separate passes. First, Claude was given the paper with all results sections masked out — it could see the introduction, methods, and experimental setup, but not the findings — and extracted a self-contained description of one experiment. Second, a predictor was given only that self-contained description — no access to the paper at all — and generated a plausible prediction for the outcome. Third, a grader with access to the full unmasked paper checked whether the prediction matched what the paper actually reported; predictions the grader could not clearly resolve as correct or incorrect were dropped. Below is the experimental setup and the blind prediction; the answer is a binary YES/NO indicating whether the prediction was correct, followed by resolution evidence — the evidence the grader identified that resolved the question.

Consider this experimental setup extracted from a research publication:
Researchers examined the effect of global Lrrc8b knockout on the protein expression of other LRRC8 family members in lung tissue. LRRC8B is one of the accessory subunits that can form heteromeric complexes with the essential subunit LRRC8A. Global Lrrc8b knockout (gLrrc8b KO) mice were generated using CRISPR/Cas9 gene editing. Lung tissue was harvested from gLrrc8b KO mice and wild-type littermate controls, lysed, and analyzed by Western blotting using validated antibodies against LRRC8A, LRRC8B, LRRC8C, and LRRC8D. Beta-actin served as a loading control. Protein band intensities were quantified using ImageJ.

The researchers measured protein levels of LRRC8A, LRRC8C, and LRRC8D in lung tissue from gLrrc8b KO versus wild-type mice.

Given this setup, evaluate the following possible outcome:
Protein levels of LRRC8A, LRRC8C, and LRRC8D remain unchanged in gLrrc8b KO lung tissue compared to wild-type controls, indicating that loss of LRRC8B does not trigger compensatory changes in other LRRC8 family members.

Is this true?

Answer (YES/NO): NO